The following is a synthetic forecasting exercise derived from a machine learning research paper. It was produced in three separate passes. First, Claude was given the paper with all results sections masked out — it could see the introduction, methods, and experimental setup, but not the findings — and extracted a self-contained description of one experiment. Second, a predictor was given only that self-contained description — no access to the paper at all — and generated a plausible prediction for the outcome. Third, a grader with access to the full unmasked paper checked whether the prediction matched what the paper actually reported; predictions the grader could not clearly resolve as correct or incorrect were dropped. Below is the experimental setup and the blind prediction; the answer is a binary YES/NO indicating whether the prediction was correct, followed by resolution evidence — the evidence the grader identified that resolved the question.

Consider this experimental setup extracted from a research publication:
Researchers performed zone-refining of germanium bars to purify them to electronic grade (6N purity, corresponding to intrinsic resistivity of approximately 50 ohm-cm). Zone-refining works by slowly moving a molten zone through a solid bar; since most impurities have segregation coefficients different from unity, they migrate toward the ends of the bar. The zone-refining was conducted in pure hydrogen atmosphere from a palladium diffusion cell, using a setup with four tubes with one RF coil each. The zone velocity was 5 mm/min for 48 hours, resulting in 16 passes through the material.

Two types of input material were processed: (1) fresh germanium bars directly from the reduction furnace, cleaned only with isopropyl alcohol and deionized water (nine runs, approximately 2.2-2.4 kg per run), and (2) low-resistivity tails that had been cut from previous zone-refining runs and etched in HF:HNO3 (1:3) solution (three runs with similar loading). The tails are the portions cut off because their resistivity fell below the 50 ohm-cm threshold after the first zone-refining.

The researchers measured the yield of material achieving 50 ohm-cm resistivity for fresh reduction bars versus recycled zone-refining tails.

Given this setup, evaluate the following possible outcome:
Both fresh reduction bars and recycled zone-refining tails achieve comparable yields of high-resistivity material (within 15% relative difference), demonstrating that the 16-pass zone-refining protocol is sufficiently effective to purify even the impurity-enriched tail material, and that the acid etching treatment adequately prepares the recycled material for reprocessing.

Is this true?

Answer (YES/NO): NO